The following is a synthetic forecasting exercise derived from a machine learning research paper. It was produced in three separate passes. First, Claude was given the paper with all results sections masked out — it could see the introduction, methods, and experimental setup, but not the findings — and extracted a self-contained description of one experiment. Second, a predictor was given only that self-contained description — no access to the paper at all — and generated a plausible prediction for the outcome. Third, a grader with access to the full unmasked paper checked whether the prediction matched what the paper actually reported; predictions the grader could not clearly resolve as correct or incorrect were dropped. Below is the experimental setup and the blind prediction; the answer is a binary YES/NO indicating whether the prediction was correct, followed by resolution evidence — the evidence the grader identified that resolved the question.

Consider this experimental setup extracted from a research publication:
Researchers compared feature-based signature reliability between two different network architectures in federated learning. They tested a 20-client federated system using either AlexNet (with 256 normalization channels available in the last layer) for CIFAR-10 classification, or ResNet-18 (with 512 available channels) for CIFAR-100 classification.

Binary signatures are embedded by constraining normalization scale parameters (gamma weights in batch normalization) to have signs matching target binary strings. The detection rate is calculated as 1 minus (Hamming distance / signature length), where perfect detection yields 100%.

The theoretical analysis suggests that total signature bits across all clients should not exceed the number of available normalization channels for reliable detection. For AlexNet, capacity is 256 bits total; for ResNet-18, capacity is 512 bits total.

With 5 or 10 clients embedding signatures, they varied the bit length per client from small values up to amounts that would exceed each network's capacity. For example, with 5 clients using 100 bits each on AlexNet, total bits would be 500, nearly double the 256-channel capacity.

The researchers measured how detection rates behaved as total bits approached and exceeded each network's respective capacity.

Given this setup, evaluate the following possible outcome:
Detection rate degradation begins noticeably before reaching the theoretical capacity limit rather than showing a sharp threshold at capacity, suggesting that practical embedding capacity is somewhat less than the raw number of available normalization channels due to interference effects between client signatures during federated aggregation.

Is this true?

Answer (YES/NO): NO